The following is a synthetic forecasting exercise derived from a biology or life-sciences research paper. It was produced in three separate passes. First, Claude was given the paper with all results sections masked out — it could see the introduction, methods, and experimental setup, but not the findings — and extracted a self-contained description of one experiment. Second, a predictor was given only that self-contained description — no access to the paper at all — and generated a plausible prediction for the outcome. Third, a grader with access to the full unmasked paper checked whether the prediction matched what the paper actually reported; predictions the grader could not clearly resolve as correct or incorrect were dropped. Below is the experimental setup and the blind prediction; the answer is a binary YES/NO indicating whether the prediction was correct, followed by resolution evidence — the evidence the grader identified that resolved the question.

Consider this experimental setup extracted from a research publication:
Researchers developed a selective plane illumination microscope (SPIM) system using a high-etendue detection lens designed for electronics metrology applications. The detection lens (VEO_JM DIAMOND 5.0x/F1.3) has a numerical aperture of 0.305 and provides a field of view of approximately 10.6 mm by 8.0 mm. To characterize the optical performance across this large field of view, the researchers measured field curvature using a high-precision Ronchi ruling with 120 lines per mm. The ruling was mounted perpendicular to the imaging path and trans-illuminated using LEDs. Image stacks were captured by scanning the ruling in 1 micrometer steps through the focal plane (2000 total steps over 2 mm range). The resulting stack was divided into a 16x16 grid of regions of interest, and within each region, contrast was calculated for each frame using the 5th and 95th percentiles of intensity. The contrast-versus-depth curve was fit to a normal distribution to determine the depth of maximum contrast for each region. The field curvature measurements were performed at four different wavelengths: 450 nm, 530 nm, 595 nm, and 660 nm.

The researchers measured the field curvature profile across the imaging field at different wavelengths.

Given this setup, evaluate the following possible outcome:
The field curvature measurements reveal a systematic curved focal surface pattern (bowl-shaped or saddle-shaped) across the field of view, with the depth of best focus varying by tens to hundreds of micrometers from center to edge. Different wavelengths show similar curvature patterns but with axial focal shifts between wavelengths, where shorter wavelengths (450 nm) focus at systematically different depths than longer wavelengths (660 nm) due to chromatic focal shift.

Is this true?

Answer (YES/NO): NO